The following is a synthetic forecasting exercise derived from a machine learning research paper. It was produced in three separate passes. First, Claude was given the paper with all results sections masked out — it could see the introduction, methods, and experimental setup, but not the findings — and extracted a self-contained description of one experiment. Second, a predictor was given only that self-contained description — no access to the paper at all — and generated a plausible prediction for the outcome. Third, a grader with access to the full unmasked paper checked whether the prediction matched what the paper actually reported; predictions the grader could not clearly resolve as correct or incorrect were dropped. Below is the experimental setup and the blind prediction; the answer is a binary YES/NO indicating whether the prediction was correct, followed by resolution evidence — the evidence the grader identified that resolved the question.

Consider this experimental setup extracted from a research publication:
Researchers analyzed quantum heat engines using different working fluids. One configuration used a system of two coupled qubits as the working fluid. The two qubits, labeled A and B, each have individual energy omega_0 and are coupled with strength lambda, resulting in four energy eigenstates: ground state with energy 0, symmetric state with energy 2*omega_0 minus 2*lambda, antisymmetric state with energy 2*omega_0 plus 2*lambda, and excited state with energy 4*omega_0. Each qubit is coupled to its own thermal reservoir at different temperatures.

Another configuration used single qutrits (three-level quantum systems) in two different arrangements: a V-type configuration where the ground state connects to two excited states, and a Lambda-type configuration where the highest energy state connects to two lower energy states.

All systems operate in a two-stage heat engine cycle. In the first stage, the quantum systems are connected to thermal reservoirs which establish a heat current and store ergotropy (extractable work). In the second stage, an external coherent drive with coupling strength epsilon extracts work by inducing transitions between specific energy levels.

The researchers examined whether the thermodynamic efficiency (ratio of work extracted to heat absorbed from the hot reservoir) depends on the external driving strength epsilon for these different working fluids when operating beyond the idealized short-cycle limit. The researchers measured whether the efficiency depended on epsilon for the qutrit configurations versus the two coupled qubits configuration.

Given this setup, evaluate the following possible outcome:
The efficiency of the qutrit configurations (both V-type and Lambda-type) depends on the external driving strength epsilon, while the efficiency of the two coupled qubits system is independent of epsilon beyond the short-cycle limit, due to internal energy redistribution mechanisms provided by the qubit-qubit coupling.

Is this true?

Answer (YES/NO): NO